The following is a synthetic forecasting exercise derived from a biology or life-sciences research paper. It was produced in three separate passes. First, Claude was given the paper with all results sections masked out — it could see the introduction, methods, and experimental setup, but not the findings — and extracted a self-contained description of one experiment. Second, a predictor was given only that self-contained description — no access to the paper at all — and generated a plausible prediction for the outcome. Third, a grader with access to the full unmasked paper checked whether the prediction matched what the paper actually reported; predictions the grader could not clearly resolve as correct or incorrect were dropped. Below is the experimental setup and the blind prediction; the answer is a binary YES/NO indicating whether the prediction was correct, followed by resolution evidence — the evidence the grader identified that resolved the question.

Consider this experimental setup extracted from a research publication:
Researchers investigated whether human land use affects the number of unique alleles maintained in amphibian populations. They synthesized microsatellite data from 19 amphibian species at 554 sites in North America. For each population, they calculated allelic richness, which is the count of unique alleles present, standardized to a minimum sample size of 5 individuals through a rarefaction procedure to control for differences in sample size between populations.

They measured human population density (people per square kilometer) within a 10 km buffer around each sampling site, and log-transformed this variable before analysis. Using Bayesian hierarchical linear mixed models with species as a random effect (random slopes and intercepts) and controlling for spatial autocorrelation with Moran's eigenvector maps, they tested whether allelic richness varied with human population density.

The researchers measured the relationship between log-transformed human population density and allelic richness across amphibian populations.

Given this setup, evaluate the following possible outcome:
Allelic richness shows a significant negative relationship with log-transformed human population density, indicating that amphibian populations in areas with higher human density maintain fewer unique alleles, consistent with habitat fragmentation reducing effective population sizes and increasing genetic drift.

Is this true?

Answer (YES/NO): NO